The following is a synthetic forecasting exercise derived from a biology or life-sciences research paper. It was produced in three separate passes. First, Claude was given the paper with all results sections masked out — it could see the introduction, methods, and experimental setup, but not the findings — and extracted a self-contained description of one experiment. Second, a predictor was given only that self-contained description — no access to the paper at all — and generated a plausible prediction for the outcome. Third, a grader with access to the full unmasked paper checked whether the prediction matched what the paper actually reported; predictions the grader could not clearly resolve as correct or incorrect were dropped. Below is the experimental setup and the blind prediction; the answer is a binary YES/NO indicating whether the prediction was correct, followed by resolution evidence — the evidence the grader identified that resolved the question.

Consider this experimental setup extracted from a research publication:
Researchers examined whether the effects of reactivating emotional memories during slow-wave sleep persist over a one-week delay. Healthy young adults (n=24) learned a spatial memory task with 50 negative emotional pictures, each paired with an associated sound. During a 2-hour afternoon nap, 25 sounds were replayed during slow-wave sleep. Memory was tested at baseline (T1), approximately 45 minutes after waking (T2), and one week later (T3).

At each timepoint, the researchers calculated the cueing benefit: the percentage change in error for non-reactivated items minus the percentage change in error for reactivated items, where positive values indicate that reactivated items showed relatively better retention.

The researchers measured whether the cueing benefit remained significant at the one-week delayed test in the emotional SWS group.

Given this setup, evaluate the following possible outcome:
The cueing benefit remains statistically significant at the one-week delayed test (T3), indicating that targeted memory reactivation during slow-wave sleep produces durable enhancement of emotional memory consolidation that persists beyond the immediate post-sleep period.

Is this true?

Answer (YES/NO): NO